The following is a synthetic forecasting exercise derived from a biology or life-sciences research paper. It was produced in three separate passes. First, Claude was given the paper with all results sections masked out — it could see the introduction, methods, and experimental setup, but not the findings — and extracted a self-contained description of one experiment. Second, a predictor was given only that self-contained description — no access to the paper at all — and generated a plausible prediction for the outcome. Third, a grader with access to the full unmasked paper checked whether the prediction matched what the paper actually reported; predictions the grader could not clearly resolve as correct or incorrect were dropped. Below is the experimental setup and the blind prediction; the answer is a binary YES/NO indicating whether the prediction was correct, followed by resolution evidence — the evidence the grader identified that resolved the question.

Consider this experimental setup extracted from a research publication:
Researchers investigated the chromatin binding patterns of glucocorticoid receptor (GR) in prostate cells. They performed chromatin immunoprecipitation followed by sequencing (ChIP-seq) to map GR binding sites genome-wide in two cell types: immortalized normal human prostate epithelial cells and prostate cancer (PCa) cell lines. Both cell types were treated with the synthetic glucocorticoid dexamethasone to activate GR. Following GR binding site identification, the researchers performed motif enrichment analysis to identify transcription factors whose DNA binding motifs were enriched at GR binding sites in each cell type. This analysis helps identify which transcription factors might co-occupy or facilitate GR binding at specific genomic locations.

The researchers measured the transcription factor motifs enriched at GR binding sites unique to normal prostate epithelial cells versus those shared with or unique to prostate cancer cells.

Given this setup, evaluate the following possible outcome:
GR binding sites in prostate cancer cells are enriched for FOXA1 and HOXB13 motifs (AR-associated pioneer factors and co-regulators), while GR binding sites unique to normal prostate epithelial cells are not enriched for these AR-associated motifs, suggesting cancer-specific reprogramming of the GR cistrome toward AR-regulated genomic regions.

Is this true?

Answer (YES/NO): NO